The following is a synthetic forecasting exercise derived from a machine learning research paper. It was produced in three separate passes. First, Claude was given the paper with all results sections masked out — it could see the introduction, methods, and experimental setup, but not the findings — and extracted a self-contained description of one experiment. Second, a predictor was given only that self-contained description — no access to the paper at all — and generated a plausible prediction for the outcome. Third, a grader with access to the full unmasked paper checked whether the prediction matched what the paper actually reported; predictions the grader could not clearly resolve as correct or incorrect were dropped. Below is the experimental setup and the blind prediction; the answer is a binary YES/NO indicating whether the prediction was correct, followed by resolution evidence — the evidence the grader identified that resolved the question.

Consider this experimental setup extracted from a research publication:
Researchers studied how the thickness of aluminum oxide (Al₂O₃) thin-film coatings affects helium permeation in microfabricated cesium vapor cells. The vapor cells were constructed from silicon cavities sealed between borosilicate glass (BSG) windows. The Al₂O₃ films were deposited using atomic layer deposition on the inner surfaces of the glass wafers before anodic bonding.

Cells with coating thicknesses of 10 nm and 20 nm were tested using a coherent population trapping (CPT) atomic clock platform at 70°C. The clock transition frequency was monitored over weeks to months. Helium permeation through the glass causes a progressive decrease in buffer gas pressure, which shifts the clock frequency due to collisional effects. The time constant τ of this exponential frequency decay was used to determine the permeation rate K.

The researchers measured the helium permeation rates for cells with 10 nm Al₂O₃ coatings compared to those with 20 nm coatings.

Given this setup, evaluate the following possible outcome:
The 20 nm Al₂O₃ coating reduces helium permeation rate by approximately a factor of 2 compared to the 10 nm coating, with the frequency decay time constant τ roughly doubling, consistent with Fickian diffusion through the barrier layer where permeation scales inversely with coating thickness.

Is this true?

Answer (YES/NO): NO